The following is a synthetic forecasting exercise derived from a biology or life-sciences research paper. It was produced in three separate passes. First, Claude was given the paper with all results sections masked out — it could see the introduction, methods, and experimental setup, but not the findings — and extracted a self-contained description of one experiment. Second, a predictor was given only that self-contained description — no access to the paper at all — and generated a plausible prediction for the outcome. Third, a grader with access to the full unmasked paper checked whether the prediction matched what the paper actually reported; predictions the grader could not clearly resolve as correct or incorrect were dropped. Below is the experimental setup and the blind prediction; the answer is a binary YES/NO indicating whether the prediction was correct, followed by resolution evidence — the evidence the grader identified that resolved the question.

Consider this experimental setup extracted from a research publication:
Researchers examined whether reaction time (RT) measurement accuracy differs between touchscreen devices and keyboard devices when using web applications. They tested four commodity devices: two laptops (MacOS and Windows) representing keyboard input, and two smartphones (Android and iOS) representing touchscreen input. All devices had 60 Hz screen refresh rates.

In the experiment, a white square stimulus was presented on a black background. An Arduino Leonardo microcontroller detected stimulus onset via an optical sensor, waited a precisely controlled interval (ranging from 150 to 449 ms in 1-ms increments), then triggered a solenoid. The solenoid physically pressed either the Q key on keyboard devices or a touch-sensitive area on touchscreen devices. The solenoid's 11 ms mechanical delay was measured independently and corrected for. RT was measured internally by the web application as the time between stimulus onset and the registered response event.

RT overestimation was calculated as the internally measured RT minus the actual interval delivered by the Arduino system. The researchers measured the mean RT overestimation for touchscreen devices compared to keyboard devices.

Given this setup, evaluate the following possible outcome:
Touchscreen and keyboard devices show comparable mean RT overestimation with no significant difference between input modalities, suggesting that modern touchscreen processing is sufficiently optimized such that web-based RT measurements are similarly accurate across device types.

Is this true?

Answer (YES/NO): NO